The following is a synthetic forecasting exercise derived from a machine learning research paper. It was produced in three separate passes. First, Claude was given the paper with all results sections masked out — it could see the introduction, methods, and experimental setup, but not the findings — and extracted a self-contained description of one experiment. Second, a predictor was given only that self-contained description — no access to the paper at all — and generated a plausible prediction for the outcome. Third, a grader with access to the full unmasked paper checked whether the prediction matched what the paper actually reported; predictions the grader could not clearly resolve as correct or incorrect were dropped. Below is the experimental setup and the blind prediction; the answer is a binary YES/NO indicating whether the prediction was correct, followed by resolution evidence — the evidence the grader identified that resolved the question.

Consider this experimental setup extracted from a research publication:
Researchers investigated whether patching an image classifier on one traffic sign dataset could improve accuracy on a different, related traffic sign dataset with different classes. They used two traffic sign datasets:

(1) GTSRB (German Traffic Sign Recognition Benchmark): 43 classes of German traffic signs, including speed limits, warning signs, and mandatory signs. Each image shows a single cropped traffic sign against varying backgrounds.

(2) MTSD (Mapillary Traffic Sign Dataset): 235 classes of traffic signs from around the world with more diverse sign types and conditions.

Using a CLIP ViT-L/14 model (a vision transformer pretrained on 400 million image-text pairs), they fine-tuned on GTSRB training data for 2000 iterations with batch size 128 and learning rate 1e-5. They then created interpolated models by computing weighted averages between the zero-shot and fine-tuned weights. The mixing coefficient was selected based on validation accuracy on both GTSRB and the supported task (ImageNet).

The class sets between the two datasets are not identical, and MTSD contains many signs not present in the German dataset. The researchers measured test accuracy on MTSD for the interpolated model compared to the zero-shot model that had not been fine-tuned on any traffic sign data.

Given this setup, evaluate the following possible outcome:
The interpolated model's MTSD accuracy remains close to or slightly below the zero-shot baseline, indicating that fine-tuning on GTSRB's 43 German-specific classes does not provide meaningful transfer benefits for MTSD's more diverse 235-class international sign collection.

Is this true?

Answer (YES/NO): NO